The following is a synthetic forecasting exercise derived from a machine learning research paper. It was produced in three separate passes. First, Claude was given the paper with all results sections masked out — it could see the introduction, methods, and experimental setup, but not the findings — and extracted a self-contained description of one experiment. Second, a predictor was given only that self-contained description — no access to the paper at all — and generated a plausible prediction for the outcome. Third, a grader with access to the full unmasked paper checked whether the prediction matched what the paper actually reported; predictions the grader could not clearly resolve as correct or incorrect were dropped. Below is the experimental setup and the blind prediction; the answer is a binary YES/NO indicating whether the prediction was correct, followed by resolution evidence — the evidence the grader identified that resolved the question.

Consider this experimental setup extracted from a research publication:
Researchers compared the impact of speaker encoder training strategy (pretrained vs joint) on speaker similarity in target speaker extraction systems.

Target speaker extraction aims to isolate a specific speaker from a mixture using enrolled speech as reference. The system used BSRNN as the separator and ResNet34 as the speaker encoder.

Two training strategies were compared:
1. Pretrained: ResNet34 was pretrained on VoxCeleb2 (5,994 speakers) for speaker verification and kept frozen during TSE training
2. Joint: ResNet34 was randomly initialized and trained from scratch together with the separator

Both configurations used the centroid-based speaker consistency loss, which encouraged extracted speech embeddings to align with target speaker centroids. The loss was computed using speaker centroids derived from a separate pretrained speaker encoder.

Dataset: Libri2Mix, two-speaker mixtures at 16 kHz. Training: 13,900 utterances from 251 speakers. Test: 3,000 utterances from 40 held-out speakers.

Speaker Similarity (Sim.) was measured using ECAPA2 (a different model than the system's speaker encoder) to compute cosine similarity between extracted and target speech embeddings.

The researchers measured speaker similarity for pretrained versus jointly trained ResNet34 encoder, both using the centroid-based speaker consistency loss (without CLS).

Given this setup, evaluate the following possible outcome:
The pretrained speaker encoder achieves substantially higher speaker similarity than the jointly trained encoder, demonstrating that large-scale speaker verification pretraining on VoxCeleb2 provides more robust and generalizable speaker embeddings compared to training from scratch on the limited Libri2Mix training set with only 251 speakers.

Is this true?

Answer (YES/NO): NO